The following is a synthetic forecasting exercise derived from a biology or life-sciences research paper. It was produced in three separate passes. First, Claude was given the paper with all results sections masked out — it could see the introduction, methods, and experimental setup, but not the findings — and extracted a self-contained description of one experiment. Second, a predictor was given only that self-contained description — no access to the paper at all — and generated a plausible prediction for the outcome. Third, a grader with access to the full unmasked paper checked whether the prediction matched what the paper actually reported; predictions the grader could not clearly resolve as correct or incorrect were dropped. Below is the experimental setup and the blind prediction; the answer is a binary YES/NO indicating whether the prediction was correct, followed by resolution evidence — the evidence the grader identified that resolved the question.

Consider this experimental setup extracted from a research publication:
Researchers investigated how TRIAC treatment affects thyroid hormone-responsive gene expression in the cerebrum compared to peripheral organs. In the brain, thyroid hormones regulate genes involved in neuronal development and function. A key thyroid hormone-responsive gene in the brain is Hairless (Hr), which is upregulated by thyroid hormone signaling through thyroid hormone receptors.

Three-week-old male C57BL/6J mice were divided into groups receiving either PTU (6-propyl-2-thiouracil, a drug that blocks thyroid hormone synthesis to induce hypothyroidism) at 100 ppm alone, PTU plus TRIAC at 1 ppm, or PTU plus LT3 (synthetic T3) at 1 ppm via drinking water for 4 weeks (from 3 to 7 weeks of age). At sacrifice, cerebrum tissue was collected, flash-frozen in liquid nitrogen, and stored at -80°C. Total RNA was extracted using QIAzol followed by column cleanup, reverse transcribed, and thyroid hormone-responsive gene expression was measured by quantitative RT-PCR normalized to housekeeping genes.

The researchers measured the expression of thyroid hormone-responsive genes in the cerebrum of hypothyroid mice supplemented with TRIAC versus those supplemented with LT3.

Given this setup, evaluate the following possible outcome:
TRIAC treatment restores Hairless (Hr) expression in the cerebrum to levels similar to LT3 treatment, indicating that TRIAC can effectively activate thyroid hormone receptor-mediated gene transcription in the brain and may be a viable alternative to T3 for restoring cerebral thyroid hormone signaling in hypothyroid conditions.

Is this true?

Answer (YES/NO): NO